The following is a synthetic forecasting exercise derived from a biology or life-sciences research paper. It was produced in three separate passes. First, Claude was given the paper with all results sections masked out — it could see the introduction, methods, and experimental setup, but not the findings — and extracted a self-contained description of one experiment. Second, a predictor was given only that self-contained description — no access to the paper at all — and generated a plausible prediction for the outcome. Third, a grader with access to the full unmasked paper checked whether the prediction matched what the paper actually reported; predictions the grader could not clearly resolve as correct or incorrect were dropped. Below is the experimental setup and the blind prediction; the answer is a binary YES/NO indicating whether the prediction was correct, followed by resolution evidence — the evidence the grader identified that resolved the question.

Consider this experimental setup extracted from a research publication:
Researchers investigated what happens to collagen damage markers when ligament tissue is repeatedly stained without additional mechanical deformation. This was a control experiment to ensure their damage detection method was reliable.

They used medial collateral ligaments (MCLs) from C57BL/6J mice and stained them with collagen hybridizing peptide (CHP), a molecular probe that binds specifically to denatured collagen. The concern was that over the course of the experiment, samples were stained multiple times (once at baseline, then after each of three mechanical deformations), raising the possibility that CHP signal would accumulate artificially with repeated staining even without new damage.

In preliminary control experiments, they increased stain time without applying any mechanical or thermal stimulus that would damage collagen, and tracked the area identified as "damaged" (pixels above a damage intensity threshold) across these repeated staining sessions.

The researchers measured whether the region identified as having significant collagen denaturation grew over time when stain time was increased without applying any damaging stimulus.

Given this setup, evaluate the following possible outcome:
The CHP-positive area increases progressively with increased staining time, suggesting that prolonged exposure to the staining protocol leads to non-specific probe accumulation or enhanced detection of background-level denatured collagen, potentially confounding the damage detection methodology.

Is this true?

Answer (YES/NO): NO